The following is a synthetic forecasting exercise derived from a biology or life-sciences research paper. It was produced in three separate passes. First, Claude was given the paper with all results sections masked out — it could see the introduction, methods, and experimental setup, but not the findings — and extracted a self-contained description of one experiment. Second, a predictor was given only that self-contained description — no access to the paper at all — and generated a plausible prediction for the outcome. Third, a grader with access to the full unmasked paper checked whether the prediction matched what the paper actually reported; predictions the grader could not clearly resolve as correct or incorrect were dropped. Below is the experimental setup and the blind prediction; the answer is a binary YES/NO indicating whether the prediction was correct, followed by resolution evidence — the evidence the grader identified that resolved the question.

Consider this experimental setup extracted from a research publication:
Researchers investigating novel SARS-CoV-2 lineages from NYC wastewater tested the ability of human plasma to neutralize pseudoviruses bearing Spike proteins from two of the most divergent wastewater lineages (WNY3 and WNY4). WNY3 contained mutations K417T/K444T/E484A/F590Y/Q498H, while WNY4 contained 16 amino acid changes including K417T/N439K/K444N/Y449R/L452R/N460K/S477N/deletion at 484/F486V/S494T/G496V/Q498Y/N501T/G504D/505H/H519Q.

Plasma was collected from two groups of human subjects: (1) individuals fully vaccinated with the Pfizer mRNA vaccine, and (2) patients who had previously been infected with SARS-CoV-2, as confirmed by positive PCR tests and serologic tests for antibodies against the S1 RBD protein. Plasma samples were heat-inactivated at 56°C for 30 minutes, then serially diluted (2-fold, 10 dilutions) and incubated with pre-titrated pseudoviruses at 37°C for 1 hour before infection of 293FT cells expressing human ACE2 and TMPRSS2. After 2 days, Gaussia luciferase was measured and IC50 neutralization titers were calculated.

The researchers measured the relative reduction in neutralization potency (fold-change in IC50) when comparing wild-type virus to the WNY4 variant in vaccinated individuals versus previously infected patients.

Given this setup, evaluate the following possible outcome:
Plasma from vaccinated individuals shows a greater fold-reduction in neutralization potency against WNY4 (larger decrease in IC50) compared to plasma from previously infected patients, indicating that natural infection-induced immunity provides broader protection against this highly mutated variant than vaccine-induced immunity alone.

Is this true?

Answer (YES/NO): NO